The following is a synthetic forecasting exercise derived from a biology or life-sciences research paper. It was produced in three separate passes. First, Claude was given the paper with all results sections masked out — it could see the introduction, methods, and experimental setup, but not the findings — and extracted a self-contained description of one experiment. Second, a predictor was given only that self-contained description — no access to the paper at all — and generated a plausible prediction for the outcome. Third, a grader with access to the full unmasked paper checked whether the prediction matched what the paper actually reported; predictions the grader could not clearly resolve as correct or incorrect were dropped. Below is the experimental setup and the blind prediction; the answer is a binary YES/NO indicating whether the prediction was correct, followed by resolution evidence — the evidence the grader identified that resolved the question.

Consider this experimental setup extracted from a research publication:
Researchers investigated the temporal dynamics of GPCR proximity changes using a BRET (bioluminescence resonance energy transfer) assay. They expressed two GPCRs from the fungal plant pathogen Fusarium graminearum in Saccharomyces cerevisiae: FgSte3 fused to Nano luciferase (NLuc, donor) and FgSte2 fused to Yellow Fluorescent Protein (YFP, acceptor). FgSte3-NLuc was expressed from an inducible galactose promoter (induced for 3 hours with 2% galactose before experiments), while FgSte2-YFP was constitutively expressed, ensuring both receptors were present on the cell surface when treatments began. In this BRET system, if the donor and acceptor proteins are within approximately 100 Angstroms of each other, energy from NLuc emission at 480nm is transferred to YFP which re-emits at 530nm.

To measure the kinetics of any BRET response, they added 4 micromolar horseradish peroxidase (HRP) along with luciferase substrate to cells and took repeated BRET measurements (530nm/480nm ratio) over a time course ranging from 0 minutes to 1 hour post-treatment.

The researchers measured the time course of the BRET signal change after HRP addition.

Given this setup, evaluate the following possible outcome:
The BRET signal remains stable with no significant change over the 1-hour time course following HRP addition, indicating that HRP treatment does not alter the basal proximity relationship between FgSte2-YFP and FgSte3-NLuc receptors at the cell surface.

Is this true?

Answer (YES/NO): NO